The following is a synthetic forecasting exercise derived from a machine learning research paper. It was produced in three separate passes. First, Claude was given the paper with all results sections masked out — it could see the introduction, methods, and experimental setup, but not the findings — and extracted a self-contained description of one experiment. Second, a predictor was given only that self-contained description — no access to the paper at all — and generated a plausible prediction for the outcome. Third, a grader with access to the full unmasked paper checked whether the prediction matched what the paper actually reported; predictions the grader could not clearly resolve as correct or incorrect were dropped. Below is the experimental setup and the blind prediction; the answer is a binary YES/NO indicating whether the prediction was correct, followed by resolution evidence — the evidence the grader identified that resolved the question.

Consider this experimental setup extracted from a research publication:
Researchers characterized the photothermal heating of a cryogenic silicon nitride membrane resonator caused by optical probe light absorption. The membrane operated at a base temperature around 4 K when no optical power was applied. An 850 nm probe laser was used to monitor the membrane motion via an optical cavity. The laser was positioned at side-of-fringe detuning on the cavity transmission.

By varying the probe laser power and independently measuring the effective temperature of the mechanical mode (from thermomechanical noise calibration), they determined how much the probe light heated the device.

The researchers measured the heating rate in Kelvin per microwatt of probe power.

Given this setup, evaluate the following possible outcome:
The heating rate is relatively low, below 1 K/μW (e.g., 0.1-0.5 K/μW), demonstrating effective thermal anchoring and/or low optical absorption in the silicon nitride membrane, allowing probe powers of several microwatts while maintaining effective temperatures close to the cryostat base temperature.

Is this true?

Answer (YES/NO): YES